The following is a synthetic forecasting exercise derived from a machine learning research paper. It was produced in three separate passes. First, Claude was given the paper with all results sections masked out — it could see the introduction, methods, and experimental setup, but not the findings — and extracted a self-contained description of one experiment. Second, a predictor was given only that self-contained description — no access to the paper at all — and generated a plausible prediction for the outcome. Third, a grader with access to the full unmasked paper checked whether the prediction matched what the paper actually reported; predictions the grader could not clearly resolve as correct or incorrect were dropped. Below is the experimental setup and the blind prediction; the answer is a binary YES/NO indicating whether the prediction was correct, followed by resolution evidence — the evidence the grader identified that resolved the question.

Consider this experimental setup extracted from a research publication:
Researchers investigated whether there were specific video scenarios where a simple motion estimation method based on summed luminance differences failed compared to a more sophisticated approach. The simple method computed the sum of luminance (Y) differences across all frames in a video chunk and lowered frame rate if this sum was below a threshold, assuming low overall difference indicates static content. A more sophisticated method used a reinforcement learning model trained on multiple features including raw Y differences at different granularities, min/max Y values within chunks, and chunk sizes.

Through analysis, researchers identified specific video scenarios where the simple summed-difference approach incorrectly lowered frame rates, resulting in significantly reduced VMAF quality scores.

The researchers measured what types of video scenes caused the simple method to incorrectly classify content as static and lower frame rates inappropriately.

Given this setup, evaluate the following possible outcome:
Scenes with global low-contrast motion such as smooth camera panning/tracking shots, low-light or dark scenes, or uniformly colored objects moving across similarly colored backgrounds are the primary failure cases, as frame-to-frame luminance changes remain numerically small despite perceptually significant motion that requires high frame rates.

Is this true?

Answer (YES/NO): NO